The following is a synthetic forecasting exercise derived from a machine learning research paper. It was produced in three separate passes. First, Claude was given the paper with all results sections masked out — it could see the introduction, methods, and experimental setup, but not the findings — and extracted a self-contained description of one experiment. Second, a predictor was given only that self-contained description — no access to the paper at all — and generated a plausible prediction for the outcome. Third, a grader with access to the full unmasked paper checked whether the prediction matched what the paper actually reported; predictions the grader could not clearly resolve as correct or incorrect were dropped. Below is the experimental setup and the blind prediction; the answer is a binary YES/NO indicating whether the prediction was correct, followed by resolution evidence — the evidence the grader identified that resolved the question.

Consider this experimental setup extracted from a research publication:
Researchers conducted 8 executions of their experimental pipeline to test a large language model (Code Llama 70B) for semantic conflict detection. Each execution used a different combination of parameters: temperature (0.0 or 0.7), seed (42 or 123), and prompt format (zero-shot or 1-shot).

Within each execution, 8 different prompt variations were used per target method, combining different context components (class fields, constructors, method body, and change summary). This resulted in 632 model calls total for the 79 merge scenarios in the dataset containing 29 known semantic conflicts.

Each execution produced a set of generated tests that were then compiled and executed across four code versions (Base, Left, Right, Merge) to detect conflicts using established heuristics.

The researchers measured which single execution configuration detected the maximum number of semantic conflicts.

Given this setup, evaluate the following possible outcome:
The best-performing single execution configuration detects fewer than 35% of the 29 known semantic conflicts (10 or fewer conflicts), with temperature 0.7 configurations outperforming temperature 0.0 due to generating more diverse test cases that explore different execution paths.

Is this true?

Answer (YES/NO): NO